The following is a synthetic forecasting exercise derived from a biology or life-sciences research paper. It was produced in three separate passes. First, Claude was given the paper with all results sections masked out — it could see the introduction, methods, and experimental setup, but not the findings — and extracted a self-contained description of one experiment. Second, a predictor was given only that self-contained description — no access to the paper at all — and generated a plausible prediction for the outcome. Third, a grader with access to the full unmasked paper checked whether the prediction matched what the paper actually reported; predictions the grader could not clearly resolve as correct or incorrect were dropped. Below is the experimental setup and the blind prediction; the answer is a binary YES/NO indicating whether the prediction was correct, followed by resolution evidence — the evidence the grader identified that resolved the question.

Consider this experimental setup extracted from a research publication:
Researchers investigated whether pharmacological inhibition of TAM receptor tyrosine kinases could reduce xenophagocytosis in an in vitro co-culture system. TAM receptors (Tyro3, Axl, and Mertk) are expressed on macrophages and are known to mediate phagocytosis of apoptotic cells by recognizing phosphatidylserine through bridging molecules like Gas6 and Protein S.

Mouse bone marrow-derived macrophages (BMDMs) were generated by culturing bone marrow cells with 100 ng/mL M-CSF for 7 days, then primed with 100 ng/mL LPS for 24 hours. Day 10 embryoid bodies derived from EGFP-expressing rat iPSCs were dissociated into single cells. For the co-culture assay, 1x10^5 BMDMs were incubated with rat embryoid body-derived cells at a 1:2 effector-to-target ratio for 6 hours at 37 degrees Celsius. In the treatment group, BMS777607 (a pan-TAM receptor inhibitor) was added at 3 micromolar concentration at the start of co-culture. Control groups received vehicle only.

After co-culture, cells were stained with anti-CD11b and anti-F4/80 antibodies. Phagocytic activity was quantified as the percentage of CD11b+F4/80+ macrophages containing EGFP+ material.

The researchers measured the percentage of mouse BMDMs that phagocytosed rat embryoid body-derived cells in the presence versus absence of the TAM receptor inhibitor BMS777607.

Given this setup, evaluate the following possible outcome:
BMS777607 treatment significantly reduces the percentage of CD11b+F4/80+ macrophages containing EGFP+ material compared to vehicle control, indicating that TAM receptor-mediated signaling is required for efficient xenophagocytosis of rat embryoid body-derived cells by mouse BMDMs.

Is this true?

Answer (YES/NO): YES